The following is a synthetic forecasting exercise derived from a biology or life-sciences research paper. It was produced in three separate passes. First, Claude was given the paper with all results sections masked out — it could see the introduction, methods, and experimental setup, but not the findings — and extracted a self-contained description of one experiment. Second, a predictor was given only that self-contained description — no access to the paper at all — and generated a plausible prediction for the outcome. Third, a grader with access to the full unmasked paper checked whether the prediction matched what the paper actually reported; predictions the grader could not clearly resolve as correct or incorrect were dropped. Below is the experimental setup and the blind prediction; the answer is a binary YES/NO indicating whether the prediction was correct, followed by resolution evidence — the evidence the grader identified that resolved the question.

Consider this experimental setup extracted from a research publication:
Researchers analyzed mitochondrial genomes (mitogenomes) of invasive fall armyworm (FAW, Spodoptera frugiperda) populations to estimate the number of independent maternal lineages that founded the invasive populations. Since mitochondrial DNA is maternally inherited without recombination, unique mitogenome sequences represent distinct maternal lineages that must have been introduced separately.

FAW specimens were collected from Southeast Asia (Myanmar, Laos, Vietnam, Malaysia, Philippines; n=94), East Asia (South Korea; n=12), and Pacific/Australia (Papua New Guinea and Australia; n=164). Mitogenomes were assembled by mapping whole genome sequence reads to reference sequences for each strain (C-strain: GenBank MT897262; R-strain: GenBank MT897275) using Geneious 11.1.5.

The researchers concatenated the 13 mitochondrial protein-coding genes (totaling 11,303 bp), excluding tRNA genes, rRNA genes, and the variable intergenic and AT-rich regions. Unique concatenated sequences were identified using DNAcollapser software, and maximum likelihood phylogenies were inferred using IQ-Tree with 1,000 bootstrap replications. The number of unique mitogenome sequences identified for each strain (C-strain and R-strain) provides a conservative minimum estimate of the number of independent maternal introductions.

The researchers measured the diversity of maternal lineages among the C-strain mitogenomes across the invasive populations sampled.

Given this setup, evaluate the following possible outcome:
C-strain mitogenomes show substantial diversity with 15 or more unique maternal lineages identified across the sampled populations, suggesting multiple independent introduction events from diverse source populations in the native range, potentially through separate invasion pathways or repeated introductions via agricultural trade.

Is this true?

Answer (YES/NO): NO